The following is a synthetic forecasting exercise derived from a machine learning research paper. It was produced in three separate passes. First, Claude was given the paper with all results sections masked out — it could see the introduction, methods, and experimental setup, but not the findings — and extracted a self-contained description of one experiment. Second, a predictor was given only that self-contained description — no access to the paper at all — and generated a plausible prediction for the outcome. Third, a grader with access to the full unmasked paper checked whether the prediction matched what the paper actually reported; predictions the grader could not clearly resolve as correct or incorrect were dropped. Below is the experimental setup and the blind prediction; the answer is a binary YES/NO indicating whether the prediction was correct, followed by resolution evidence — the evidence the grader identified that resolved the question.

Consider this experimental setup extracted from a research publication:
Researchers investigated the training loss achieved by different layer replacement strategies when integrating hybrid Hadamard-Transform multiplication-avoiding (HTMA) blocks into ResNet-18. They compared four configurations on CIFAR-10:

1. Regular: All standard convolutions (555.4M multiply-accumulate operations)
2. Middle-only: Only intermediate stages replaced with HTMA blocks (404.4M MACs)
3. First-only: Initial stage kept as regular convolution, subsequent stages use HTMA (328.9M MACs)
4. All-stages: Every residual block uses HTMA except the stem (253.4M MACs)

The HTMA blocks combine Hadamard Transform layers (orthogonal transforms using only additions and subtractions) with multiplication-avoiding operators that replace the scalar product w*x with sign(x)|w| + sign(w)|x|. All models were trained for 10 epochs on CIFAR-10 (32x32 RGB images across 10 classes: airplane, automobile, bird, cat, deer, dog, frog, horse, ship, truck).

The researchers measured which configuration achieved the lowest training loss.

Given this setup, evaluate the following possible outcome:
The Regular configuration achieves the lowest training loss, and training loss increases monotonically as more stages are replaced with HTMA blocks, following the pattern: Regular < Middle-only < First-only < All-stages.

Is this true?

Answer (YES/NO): NO